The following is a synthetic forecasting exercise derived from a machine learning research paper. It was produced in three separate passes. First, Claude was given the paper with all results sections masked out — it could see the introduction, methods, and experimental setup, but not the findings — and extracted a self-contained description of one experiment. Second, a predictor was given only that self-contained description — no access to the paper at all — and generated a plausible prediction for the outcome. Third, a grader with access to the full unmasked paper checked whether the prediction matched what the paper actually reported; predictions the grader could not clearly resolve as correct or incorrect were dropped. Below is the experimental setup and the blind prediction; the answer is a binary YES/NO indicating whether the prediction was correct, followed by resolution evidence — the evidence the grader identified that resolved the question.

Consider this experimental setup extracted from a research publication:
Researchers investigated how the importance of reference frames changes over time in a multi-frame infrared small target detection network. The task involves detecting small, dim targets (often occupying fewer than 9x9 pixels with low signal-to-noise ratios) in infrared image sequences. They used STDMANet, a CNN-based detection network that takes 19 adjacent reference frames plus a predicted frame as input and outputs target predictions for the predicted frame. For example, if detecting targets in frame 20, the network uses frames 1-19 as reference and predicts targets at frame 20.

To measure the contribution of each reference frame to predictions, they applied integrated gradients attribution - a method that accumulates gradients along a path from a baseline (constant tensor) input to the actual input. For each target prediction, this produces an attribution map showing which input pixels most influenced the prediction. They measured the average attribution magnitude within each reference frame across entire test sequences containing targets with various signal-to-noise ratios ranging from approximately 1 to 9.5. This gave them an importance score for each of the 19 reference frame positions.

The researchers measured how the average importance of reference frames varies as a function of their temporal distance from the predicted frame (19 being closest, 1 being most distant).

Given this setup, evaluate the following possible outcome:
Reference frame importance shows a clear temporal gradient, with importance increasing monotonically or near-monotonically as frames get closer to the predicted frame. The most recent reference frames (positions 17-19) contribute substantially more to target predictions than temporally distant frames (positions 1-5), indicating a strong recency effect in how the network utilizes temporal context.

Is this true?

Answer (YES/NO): NO